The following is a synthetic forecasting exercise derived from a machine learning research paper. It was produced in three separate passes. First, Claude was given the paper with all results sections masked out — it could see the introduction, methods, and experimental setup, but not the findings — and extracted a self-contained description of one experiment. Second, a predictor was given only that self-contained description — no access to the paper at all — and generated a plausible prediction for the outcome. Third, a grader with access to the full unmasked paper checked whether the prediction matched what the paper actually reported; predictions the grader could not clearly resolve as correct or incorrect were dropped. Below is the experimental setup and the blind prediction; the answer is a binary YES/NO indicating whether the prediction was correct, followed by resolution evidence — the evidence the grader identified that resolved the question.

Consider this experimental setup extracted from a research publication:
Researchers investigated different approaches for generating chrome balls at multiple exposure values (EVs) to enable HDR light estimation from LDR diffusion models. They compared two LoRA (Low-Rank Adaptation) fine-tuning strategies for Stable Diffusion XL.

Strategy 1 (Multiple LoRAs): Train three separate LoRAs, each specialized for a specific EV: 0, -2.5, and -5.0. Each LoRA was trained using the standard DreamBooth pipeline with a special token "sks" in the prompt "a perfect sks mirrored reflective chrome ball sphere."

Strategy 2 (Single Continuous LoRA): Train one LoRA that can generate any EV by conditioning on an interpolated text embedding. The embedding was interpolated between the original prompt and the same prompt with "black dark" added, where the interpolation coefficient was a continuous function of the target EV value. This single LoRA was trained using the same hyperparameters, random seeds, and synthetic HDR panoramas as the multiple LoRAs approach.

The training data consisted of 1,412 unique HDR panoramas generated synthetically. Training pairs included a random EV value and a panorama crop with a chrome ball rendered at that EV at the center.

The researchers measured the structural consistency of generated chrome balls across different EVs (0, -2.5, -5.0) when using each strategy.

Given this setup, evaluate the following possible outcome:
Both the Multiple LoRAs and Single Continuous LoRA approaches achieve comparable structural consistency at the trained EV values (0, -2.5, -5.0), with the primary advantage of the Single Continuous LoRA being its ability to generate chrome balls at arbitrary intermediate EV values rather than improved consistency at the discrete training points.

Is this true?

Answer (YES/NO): NO